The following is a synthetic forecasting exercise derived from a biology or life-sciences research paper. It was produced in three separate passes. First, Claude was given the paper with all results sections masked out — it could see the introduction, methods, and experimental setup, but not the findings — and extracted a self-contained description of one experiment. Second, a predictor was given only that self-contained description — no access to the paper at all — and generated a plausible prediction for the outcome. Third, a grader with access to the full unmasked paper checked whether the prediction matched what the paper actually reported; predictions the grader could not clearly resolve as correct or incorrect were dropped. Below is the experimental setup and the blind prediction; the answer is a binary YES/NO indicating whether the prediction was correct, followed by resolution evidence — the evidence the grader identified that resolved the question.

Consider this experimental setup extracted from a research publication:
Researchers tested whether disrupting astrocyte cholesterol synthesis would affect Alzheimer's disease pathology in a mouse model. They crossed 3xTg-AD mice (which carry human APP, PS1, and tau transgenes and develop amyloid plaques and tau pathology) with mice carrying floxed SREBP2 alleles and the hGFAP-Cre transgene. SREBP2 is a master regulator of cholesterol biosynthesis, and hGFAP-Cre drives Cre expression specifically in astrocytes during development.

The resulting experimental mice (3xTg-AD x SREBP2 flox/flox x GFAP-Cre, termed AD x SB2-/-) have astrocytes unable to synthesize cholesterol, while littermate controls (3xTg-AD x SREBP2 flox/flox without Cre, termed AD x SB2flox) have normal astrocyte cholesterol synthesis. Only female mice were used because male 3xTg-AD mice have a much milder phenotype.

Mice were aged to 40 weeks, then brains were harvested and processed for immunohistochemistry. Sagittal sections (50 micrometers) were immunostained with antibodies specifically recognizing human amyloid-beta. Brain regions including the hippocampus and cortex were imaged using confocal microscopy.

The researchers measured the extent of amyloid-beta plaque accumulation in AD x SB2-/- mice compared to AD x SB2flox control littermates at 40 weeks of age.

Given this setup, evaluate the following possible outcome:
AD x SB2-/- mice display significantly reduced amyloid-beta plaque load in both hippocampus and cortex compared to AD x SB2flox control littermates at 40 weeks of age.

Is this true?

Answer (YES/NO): NO